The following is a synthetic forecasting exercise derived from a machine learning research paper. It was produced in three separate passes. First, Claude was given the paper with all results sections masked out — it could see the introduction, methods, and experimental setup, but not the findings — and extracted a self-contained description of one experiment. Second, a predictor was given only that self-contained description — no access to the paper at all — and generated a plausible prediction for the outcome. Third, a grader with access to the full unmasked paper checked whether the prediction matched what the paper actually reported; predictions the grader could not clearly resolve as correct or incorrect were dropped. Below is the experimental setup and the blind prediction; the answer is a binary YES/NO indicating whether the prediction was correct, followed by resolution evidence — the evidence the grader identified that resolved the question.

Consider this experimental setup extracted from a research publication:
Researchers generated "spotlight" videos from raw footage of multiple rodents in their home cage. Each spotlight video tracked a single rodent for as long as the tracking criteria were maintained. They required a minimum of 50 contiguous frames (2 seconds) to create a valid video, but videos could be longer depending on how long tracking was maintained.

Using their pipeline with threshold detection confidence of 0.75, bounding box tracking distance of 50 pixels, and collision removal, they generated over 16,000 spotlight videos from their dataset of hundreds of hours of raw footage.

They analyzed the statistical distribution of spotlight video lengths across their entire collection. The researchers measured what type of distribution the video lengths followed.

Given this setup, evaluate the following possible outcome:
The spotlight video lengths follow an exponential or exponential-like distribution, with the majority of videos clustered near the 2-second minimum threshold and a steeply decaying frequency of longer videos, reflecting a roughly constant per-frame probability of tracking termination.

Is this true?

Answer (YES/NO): NO